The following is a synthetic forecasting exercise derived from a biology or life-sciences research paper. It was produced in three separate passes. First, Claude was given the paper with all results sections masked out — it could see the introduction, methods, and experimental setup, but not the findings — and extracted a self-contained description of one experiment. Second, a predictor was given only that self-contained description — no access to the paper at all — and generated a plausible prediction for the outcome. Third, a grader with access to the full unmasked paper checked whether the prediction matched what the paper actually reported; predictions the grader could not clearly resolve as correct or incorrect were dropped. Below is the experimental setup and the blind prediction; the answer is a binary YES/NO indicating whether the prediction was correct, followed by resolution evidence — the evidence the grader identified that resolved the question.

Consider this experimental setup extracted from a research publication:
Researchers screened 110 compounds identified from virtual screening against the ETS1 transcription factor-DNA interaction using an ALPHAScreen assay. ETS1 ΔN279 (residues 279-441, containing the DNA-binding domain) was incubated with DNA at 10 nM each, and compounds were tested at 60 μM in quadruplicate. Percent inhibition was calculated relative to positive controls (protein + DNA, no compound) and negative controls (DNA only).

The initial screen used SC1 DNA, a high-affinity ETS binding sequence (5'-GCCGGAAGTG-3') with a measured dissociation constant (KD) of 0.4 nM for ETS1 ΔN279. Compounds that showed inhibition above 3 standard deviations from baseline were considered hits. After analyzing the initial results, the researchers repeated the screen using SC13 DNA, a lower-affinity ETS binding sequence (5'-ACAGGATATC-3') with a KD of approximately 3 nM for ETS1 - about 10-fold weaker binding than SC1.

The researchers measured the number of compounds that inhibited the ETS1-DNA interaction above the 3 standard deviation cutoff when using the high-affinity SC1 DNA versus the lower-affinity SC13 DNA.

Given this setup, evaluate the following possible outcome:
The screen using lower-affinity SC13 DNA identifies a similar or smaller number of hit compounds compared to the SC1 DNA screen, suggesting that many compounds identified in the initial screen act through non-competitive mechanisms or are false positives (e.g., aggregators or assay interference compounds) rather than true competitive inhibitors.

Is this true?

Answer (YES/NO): NO